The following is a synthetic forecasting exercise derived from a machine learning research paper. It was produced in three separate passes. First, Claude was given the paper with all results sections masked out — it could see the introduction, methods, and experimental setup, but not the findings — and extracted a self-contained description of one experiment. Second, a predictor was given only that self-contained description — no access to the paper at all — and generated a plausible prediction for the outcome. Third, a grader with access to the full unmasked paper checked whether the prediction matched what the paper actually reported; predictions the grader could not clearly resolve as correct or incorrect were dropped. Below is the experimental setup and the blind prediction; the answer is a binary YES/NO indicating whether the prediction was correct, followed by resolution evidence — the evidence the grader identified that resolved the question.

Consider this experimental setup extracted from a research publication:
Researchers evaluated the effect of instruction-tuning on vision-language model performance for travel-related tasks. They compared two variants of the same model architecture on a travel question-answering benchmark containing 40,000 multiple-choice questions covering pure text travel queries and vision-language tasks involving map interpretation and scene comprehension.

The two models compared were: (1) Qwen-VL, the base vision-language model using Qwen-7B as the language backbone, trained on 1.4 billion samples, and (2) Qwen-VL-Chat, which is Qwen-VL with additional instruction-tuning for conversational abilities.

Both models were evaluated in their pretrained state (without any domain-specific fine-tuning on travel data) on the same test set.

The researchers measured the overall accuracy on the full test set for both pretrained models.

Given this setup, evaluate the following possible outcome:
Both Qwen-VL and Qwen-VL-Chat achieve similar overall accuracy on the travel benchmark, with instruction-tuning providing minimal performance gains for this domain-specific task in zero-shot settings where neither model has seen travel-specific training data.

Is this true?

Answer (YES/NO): YES